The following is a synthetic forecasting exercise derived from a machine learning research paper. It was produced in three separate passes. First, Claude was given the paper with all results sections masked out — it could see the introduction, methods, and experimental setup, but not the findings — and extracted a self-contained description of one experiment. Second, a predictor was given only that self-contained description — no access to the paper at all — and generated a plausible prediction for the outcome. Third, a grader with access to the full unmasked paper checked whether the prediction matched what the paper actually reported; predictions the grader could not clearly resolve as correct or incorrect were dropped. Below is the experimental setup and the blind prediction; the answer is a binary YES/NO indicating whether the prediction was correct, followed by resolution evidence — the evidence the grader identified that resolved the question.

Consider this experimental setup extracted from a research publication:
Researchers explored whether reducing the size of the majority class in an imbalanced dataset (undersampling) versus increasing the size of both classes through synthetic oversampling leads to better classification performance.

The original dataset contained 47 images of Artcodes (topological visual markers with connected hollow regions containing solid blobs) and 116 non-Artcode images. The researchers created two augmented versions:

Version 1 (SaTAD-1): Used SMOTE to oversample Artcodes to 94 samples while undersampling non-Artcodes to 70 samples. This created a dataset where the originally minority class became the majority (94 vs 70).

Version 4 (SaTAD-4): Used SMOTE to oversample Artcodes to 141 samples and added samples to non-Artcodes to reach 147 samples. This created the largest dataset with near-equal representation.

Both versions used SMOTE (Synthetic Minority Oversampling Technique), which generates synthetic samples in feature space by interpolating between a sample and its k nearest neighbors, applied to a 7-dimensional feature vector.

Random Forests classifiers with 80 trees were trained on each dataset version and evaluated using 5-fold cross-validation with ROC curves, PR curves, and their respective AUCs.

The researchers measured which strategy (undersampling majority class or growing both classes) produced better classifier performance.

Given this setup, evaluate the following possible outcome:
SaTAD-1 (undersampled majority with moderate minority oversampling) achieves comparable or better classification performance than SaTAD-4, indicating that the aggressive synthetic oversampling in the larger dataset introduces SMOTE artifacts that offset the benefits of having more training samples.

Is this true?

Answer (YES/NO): NO